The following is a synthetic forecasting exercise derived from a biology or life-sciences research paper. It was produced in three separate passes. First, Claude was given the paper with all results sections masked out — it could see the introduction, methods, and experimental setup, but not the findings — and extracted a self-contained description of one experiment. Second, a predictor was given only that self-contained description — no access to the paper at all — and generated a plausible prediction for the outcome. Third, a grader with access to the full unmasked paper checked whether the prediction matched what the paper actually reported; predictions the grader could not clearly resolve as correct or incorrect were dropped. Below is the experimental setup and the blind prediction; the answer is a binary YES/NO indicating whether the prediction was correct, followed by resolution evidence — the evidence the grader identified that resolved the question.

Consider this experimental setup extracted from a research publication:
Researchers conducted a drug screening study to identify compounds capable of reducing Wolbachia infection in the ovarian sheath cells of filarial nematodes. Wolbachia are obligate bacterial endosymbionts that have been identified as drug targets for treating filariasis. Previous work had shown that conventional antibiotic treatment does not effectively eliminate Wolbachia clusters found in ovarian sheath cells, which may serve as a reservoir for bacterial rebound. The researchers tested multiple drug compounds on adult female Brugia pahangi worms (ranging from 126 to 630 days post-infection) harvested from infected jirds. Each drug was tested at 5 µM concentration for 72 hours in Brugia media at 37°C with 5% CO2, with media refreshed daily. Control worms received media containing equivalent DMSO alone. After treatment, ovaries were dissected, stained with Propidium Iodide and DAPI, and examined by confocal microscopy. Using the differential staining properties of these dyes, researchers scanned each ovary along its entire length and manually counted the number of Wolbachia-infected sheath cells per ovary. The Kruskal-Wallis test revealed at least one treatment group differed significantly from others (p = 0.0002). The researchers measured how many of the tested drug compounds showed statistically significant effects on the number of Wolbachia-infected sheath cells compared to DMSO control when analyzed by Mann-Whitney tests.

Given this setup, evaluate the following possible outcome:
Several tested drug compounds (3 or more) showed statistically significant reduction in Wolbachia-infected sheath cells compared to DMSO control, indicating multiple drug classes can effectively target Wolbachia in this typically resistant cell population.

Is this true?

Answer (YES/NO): YES